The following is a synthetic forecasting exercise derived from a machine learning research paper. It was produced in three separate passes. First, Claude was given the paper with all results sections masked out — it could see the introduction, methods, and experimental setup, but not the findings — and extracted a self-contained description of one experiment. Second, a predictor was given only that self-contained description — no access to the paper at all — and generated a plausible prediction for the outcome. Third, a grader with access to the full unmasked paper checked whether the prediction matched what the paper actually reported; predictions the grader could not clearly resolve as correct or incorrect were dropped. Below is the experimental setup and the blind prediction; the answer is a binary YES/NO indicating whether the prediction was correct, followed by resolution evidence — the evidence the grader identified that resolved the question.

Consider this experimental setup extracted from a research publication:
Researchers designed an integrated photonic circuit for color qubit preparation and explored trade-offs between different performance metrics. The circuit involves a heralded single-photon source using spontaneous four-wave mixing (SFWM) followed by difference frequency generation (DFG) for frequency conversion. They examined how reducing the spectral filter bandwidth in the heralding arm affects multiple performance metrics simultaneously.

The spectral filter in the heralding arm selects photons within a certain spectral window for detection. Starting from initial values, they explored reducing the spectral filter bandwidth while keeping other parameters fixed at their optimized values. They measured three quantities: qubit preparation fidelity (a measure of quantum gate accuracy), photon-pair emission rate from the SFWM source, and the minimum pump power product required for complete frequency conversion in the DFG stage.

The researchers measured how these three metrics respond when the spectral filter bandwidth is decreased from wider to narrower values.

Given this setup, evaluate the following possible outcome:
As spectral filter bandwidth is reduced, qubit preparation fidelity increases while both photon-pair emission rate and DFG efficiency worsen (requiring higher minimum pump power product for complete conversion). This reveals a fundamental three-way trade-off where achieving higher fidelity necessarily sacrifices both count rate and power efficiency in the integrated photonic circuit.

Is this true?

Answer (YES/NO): YES